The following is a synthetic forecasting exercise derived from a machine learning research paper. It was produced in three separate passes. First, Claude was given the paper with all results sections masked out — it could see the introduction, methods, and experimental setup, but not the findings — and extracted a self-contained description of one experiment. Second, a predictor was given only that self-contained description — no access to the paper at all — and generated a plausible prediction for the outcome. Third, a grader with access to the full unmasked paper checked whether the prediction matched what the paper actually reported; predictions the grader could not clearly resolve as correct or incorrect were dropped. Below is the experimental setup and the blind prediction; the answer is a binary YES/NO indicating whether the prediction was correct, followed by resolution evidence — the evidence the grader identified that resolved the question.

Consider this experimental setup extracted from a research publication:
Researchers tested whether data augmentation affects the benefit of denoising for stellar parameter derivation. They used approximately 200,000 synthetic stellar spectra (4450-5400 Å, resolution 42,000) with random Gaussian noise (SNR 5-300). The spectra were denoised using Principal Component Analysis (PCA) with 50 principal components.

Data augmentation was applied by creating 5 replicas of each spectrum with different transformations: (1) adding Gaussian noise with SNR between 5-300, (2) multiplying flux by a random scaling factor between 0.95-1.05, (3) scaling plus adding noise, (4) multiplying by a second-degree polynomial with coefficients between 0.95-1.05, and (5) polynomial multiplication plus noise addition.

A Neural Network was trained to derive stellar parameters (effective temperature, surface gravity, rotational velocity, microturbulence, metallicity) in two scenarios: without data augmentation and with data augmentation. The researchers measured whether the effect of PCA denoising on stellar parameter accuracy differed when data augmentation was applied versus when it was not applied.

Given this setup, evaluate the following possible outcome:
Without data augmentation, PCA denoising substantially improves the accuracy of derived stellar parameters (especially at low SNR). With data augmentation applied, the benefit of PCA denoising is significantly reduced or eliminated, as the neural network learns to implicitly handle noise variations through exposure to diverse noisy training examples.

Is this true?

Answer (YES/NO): NO